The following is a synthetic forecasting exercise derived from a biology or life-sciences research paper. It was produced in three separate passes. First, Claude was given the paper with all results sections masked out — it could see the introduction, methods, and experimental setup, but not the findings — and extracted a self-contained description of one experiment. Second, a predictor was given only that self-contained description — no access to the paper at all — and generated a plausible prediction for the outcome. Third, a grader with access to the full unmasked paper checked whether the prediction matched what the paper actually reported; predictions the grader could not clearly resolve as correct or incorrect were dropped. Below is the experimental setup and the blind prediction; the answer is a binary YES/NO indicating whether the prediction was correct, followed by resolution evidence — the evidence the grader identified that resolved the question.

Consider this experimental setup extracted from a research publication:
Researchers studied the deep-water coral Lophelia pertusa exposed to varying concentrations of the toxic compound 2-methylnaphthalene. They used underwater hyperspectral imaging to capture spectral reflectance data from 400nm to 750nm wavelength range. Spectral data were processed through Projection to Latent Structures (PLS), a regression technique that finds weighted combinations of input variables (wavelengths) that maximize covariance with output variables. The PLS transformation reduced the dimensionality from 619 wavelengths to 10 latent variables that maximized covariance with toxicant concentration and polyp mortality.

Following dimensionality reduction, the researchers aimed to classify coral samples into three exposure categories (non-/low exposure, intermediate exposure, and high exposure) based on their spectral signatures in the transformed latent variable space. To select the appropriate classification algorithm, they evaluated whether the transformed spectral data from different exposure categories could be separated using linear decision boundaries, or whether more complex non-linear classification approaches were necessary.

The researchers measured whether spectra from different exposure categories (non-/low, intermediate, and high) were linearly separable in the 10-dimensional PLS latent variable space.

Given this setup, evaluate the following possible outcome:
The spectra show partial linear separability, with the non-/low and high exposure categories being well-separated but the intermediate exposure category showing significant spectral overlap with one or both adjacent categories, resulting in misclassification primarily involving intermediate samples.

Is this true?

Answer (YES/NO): NO